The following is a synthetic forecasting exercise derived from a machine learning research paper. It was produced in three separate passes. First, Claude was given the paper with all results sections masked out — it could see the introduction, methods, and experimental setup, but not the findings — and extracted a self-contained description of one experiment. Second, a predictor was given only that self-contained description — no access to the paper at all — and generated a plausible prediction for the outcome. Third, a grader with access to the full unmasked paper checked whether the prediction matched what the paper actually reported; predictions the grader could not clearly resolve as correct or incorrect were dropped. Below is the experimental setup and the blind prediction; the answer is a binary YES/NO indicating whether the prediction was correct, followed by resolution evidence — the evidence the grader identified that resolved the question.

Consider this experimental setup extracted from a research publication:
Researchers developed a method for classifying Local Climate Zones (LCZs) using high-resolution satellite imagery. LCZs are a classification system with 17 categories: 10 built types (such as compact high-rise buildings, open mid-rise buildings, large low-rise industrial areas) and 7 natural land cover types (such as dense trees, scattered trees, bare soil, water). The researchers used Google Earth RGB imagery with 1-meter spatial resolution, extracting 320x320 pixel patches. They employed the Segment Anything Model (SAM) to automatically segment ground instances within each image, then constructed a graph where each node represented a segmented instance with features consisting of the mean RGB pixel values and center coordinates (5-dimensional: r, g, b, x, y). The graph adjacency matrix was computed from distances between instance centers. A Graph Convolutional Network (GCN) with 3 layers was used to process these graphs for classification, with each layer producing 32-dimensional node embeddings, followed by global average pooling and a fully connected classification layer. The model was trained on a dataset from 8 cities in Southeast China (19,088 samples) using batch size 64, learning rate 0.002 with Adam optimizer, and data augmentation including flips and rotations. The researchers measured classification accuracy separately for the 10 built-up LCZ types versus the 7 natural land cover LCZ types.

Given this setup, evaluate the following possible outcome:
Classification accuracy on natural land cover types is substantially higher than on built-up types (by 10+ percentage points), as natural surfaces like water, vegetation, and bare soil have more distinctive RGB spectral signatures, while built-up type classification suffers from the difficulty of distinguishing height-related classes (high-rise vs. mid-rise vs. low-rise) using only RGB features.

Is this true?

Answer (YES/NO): NO